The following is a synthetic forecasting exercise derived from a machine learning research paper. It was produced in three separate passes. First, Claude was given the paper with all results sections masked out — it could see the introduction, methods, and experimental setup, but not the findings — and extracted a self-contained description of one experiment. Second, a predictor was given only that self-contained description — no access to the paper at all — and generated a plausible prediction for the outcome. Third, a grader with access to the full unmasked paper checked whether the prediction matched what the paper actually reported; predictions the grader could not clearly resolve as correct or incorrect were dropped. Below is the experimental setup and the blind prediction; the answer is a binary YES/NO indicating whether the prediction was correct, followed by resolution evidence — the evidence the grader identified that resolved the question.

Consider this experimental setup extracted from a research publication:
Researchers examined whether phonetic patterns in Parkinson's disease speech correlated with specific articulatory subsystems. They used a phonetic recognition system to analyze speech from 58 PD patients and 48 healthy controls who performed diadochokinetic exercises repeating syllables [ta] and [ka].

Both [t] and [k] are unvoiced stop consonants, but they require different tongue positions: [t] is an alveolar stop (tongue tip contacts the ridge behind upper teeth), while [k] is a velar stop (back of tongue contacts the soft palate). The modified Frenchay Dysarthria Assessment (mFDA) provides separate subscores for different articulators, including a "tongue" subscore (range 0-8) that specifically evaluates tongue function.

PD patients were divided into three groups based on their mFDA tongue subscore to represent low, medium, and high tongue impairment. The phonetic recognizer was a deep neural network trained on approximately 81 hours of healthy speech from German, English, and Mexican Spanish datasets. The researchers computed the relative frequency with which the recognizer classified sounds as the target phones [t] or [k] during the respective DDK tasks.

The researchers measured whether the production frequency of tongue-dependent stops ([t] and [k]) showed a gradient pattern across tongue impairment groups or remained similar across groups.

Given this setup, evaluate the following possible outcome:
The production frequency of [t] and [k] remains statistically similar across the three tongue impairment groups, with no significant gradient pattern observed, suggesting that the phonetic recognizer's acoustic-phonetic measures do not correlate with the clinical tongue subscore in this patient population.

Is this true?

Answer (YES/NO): NO